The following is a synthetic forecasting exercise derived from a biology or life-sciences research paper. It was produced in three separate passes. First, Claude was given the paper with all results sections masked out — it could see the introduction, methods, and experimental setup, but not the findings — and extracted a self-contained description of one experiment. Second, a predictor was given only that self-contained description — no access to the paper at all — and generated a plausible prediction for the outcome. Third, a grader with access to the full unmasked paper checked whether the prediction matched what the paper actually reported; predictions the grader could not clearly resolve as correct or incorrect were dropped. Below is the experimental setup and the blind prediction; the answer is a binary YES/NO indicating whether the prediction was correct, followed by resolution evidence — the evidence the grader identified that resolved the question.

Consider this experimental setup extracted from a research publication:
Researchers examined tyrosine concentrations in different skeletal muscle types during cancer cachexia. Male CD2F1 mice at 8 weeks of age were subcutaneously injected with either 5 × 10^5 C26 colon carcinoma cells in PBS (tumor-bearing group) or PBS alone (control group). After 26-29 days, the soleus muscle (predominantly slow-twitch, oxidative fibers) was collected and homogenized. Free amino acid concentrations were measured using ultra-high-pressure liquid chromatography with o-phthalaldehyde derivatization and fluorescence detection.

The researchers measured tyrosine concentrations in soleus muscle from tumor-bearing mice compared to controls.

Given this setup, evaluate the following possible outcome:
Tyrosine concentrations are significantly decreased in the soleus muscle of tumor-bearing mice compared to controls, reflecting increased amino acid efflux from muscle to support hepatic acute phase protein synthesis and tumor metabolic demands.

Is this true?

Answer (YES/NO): NO